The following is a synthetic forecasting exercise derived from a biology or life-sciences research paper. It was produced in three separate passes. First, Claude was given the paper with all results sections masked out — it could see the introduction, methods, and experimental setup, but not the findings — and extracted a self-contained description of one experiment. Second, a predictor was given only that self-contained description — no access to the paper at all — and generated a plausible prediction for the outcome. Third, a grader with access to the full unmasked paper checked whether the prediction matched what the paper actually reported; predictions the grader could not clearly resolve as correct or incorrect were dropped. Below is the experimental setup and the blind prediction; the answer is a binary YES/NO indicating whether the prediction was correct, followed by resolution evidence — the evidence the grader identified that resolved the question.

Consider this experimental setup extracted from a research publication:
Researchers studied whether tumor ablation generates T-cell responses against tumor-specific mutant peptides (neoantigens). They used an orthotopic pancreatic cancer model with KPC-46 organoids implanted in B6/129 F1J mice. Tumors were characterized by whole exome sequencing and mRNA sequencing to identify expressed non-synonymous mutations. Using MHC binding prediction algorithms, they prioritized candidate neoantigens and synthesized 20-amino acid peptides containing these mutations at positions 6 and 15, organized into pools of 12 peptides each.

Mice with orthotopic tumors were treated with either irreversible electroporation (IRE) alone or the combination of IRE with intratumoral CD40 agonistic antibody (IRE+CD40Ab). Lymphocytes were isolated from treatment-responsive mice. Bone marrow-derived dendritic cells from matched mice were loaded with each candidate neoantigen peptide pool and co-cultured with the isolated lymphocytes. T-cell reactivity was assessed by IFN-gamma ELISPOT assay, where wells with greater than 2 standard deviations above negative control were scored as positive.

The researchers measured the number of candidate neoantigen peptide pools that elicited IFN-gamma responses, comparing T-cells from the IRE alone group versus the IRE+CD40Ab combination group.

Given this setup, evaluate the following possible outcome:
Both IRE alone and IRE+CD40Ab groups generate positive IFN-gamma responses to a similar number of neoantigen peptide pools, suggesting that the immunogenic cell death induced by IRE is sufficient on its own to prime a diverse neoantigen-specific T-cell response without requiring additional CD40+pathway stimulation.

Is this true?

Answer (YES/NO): NO